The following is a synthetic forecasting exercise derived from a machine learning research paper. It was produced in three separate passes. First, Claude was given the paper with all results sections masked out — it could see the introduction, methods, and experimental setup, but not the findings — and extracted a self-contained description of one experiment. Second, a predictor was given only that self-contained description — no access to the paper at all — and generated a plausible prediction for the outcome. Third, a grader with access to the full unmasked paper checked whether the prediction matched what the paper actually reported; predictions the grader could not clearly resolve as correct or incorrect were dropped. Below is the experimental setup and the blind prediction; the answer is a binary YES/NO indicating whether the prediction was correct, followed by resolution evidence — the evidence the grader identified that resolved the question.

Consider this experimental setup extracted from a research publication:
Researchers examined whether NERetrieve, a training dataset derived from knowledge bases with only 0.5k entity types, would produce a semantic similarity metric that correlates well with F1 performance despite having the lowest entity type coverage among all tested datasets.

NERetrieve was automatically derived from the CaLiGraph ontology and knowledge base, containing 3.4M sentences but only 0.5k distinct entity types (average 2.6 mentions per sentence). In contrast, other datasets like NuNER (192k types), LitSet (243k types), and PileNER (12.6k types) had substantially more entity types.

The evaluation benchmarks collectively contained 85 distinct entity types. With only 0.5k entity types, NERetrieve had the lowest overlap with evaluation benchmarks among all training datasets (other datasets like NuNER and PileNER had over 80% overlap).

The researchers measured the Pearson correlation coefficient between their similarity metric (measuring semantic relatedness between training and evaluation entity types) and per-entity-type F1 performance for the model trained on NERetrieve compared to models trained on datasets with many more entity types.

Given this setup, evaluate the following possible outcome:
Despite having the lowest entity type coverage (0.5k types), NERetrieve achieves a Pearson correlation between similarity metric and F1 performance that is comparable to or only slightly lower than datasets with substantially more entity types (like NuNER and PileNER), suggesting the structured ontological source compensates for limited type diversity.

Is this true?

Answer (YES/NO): NO